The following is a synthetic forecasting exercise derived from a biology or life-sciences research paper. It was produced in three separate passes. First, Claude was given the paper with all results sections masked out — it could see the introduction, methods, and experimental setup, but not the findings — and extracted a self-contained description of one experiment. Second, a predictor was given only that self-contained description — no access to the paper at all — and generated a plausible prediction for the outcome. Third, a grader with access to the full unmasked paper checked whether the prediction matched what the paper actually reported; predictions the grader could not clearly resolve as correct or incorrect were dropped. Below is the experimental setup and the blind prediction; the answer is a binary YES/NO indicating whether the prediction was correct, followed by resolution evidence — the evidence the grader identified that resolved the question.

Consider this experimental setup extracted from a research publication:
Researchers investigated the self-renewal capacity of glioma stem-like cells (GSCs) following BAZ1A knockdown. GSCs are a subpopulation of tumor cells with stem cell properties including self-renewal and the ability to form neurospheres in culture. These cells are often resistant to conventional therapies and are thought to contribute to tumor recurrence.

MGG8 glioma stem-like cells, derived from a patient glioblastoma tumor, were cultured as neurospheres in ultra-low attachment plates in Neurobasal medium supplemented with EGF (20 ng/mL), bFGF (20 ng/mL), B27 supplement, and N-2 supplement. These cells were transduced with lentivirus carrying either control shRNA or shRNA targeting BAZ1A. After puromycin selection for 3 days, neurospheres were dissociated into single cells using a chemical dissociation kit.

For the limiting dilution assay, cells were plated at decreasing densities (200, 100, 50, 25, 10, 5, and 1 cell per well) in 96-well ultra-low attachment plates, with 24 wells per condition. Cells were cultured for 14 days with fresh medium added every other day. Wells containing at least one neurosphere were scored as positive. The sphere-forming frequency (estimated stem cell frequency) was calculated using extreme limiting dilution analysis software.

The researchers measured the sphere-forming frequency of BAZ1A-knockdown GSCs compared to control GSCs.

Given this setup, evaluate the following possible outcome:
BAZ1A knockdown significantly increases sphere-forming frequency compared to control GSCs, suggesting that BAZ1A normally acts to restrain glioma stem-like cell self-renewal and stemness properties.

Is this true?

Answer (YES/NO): NO